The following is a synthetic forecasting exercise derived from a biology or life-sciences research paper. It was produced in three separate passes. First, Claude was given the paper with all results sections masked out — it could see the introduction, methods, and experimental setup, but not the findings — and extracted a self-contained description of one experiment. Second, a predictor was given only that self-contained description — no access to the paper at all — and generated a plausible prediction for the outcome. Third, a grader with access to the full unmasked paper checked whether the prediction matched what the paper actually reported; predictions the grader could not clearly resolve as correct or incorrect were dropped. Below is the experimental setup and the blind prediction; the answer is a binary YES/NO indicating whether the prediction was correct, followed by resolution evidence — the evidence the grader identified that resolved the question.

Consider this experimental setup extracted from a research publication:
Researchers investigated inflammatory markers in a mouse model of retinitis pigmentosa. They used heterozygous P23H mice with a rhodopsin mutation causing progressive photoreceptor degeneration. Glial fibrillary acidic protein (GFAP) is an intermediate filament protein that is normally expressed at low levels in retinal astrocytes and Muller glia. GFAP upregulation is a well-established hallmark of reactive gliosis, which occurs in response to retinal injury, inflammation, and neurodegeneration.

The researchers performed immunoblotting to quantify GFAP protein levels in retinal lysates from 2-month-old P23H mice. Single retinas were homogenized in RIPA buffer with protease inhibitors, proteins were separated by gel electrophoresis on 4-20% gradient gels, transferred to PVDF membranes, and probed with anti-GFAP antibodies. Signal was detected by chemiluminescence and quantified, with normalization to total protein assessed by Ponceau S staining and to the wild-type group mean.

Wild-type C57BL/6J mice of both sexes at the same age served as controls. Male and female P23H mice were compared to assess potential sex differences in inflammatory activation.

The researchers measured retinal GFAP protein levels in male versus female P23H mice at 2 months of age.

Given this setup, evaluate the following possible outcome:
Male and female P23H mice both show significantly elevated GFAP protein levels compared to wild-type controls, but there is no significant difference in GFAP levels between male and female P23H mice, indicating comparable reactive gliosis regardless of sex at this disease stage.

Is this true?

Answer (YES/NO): YES